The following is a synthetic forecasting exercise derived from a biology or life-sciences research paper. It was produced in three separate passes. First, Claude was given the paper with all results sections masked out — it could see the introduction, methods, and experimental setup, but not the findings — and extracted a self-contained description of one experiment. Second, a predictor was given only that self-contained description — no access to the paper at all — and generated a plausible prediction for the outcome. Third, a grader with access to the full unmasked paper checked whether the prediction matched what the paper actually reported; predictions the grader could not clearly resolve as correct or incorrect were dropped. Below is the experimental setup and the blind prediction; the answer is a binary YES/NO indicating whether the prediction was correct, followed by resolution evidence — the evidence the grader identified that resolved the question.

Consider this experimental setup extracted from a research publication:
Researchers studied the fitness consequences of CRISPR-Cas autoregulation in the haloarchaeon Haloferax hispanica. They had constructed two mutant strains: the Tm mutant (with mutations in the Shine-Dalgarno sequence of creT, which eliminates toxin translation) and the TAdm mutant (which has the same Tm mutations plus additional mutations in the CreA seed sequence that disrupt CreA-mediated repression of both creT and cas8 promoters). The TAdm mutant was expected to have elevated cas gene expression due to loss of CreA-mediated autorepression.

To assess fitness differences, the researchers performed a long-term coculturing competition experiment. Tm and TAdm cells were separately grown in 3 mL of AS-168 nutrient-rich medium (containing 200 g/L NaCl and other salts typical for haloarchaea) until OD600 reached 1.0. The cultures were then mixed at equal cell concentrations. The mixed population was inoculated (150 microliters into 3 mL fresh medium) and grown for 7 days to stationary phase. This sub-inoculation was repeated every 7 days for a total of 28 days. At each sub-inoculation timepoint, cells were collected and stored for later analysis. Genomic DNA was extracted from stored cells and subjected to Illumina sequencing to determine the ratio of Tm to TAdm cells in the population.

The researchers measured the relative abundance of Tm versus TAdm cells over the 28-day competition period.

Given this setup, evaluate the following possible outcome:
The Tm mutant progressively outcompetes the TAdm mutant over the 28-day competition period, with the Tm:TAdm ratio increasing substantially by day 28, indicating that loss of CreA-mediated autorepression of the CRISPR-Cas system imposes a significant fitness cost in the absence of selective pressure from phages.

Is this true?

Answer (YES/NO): YES